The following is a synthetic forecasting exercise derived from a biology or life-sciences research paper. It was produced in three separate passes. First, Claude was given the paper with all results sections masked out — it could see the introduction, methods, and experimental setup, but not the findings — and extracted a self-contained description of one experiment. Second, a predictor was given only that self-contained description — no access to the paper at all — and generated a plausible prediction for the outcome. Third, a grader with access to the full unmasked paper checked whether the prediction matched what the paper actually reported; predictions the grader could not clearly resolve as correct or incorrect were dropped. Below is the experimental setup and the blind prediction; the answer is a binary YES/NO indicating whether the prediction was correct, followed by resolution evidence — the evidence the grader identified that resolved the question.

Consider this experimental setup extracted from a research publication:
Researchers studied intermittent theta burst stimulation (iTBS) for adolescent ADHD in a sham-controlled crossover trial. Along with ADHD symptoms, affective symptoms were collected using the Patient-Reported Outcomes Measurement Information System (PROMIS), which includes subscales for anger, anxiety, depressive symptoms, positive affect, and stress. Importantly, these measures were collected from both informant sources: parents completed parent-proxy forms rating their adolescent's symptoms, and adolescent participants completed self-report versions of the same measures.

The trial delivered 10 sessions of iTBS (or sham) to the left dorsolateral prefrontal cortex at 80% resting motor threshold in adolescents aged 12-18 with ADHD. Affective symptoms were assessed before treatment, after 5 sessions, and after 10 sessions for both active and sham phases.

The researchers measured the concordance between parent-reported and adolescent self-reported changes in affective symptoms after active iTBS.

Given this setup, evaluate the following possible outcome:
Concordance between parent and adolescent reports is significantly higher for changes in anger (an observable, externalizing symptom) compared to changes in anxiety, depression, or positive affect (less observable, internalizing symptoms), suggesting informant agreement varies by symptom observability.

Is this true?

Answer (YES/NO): NO